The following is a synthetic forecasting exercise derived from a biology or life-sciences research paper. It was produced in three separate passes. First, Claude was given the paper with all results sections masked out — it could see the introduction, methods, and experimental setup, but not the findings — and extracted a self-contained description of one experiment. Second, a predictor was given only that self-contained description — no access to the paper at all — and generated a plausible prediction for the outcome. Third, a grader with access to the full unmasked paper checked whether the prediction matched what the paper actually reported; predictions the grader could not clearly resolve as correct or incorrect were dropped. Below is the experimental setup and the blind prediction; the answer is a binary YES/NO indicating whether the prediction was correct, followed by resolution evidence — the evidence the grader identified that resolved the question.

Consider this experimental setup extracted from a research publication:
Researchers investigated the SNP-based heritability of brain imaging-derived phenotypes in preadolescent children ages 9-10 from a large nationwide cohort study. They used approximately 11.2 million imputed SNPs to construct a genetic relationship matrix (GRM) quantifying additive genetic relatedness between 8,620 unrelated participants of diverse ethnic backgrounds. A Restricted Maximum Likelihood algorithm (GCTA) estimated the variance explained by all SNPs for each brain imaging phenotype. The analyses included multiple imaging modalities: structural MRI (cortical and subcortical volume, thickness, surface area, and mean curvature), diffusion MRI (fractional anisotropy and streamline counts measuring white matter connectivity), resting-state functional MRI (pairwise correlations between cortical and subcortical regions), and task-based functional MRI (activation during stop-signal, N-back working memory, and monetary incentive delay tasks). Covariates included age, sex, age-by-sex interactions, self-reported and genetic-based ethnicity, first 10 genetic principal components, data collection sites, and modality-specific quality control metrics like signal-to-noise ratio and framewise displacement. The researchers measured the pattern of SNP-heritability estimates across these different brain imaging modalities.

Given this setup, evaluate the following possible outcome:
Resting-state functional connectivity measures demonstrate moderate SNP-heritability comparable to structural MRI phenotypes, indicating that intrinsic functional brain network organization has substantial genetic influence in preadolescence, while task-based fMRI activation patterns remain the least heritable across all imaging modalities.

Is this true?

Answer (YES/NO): NO